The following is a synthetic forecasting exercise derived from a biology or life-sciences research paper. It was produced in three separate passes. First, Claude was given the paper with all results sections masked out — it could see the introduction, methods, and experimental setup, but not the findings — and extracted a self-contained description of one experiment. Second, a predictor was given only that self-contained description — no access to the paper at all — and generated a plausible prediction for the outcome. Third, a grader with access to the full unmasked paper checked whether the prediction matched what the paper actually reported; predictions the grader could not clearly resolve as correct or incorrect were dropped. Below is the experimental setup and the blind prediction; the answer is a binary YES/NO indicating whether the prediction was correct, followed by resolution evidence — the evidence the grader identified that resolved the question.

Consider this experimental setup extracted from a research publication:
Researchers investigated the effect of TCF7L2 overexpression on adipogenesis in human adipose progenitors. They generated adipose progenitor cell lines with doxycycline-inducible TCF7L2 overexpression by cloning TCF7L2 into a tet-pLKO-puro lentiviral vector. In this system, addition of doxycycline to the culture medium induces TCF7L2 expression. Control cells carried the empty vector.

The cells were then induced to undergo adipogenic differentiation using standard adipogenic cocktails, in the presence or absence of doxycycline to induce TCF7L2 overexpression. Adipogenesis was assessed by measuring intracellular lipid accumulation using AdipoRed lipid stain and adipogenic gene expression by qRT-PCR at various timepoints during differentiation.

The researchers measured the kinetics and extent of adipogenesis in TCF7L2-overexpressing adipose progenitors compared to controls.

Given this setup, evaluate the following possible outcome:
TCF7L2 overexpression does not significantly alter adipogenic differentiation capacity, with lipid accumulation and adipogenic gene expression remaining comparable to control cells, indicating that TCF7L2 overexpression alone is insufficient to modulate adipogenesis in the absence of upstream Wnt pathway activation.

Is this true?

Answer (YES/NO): NO